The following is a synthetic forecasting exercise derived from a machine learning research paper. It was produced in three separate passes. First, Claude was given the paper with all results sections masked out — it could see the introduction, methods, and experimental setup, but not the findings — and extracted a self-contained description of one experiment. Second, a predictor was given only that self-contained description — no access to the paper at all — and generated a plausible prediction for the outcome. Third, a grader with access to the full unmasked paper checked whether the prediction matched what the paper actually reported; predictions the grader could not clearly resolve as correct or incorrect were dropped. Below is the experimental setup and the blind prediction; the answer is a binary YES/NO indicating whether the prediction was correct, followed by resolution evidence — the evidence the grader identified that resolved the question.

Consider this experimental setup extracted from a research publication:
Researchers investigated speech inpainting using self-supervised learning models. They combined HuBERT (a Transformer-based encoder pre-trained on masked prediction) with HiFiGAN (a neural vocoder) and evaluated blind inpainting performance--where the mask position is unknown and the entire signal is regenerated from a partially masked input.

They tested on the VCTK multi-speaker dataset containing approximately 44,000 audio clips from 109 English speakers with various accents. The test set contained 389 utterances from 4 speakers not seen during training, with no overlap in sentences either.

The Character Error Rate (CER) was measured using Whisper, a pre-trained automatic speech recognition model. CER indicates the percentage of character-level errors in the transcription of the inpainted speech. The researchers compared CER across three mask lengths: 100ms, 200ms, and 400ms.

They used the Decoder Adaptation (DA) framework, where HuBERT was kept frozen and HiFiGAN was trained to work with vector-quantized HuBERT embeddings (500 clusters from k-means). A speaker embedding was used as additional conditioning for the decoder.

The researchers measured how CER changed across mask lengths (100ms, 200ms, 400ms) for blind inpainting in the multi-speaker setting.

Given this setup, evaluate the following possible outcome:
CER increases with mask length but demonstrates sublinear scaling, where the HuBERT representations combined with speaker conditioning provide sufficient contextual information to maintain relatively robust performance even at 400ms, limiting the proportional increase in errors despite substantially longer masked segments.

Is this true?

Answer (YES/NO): YES